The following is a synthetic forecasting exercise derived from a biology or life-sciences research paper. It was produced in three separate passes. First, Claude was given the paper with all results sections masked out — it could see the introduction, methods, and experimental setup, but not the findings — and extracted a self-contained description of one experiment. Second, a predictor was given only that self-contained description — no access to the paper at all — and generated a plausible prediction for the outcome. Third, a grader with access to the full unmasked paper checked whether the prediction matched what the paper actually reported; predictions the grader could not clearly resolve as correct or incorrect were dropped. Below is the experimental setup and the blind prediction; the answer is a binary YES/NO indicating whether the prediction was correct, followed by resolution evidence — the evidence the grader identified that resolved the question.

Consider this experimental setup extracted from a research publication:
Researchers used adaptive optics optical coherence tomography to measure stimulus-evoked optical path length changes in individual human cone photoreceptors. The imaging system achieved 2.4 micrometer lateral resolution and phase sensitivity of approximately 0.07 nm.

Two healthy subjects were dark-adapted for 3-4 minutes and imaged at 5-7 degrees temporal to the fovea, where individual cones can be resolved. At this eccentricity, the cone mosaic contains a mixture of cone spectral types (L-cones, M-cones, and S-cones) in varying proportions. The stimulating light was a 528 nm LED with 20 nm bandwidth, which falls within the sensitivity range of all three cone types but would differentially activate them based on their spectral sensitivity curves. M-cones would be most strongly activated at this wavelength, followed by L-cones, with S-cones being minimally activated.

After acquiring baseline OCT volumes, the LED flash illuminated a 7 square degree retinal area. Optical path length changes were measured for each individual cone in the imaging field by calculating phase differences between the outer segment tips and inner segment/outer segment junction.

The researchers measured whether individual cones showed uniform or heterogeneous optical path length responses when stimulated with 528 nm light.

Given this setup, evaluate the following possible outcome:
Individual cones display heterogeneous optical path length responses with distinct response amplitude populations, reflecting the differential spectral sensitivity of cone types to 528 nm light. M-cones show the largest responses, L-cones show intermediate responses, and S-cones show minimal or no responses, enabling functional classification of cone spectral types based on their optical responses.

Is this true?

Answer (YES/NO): NO